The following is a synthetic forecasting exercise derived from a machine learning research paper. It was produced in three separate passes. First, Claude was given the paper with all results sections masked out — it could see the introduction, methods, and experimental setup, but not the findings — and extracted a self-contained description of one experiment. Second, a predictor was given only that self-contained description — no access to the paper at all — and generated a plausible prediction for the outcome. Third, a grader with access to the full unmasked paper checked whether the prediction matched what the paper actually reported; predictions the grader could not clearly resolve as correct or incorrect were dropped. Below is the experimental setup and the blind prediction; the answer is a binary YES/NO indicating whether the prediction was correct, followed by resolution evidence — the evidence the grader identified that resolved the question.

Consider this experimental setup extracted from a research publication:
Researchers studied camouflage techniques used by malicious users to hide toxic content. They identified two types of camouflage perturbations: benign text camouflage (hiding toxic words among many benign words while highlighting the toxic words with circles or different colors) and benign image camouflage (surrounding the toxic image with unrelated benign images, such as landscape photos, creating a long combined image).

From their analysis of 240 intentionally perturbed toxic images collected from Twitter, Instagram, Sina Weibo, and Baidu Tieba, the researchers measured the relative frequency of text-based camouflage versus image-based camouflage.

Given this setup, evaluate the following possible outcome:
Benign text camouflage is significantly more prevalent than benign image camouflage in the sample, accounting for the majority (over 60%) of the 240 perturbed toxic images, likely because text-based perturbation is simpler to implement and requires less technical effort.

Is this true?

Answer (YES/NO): NO